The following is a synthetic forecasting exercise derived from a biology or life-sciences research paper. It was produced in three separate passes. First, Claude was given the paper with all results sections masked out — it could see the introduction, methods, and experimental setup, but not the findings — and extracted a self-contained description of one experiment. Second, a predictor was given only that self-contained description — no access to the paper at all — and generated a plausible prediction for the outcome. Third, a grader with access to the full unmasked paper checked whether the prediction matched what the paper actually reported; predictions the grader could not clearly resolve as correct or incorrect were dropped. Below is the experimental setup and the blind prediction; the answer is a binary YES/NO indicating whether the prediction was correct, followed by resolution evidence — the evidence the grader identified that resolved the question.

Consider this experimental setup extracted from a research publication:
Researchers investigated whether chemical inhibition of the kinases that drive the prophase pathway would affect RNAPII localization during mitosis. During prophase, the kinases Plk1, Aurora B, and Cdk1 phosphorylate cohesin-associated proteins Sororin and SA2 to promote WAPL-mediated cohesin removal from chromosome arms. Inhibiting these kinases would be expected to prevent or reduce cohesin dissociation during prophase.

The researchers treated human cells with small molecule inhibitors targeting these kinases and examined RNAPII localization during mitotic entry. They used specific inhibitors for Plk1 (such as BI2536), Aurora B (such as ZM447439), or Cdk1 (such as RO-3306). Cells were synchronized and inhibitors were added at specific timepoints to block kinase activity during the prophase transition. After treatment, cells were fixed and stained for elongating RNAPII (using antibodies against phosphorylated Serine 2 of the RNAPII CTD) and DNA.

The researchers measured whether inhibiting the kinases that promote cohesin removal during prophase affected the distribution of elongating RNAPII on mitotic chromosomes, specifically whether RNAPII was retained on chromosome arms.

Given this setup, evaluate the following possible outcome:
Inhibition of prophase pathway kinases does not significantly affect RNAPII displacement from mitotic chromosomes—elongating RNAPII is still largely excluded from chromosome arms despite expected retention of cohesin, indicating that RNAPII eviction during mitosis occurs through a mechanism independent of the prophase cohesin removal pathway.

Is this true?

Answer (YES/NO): NO